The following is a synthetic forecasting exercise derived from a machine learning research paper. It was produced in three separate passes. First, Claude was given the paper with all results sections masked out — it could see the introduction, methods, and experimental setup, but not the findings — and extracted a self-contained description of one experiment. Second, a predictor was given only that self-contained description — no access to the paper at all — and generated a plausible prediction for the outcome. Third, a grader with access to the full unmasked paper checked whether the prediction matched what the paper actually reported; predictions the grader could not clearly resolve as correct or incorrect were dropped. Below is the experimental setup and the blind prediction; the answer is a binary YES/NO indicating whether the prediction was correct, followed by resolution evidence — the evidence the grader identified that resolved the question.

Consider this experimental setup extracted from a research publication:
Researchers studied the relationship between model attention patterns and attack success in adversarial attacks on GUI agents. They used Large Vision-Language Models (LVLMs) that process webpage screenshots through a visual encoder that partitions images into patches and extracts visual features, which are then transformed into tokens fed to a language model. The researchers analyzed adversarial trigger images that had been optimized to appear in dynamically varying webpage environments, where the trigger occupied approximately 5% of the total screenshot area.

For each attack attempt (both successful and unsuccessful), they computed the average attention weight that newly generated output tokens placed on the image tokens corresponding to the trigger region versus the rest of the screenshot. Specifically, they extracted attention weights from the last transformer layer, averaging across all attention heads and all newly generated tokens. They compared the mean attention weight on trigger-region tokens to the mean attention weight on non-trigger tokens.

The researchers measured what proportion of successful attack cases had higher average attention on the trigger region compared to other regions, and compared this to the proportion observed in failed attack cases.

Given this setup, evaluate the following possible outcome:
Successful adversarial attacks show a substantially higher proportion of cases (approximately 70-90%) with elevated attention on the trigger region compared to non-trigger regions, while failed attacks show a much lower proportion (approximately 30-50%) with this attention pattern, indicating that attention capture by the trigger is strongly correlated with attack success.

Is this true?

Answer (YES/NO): NO